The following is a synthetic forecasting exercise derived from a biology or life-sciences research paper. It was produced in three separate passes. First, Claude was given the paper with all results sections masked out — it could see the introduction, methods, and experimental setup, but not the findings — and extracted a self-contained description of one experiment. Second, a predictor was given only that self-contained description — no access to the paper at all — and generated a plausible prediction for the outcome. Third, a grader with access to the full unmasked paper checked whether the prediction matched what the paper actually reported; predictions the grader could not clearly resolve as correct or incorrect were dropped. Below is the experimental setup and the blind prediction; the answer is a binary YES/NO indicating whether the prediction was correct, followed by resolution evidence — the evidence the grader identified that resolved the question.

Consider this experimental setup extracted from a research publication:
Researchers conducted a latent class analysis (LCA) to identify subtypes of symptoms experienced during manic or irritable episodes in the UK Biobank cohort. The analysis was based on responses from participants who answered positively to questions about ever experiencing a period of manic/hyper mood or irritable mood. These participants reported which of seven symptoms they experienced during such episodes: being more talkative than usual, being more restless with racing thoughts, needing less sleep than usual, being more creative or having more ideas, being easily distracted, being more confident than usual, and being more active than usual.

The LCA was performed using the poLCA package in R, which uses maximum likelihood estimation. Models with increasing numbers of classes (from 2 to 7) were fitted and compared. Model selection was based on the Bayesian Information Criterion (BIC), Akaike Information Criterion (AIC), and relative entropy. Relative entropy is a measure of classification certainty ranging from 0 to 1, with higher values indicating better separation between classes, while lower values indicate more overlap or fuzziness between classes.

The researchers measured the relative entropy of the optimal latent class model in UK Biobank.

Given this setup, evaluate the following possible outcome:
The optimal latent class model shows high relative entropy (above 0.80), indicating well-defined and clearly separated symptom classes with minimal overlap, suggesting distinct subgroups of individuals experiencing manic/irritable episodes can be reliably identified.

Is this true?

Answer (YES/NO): NO